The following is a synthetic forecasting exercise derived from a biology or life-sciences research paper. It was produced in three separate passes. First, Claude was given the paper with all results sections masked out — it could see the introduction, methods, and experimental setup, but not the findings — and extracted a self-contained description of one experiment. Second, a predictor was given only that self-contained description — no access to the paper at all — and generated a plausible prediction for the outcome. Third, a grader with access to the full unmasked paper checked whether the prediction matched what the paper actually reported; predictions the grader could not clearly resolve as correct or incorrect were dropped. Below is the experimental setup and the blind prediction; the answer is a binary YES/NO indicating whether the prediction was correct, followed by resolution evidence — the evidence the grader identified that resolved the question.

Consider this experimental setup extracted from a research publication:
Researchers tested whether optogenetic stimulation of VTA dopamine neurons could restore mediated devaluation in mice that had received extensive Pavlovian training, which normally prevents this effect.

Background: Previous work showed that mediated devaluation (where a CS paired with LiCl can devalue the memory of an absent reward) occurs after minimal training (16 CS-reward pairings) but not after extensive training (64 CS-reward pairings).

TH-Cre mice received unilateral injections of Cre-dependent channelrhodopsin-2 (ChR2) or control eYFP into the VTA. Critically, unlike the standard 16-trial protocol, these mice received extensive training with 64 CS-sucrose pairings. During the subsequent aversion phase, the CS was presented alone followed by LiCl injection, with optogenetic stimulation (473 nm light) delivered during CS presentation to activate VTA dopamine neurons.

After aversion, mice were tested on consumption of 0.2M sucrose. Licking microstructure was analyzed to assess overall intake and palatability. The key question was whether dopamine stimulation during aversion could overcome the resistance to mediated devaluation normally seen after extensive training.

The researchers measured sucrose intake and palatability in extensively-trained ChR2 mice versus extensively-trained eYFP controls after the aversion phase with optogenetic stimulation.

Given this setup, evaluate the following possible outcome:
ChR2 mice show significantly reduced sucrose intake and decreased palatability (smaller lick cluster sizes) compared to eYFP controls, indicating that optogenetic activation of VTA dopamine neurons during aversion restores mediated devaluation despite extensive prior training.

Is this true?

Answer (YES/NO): YES